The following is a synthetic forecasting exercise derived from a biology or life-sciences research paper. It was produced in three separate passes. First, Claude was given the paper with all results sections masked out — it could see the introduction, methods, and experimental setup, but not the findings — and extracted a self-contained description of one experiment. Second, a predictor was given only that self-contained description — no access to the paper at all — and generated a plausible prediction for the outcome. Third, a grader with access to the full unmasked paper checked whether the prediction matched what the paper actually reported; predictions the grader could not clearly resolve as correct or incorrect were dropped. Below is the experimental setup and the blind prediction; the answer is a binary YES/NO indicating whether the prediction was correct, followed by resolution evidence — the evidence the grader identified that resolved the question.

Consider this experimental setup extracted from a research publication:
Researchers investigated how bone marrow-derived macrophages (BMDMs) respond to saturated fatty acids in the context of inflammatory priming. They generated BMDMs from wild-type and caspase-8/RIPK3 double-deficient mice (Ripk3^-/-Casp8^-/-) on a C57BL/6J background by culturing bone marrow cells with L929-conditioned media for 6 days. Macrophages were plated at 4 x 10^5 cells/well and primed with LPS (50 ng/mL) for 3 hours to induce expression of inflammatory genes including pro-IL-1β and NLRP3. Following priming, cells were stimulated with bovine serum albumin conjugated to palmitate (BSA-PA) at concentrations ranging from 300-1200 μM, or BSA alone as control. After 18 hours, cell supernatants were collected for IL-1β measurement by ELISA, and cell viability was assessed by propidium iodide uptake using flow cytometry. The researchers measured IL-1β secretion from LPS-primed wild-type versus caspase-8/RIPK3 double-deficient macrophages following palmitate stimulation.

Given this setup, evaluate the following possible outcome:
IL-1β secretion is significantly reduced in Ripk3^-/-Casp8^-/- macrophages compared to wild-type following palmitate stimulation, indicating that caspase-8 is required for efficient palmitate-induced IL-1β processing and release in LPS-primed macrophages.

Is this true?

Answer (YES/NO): YES